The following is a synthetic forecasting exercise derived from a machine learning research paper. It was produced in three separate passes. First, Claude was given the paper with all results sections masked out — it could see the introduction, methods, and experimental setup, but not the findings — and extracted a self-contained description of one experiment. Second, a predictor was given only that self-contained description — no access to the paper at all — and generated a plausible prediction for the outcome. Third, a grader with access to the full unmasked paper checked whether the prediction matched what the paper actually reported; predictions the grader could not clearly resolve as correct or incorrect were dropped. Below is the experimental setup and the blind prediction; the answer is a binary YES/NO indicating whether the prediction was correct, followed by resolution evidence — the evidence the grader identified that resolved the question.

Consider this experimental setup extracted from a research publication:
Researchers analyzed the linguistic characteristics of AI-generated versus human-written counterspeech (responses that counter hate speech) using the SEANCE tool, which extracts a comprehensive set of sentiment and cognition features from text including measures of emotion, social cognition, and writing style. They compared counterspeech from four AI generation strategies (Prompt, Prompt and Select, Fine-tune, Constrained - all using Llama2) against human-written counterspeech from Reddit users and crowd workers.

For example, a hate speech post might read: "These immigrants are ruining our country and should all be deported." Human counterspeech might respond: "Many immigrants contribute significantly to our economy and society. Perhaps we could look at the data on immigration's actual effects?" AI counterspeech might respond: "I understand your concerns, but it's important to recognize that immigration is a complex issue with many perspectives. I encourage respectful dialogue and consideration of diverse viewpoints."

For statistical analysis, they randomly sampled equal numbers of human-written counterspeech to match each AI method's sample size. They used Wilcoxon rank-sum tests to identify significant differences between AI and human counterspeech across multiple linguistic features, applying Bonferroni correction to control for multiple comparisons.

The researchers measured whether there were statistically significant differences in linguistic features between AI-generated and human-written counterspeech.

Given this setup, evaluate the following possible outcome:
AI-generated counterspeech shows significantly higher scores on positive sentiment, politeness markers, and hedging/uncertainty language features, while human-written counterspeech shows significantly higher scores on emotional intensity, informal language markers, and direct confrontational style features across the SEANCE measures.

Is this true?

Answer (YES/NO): NO